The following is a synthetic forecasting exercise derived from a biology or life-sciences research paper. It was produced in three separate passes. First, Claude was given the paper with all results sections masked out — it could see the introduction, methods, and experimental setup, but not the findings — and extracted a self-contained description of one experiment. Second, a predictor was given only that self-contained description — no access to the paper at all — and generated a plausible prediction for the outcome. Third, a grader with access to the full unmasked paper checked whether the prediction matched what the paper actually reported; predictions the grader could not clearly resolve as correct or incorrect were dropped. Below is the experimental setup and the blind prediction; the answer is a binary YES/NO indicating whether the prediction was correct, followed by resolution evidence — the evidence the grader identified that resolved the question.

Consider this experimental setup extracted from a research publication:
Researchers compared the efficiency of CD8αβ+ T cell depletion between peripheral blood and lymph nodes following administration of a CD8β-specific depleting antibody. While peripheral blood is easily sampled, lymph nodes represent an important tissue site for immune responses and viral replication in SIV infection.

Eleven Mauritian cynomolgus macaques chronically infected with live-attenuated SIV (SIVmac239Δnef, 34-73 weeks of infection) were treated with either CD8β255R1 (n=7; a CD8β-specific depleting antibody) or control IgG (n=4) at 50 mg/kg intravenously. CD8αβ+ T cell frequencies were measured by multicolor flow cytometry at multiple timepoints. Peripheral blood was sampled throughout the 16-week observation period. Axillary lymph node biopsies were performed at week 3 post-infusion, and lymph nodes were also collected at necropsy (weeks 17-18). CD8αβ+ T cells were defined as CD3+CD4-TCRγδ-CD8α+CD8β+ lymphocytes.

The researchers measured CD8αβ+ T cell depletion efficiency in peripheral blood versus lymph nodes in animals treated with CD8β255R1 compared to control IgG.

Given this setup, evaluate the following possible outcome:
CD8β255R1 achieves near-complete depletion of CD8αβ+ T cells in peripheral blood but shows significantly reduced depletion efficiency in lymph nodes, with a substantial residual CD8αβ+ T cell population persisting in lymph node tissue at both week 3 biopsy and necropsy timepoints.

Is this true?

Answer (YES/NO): YES